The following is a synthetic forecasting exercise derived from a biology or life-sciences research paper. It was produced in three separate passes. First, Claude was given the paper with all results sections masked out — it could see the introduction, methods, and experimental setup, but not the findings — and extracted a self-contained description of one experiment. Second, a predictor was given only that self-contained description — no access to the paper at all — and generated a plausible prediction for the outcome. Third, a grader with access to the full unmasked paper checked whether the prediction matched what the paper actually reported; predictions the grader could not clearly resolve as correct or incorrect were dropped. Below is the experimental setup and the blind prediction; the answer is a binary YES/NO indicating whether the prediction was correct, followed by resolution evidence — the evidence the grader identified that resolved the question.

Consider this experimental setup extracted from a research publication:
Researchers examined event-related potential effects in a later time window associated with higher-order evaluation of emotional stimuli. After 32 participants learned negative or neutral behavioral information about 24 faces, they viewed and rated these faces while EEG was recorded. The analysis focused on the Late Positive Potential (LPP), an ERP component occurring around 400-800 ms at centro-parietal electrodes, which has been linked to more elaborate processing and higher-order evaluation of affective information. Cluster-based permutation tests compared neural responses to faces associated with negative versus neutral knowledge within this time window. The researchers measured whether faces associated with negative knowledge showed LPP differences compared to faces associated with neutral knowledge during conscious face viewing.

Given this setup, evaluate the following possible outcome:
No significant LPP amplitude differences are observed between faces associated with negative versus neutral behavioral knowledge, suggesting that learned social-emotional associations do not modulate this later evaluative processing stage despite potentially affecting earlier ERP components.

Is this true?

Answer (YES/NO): YES